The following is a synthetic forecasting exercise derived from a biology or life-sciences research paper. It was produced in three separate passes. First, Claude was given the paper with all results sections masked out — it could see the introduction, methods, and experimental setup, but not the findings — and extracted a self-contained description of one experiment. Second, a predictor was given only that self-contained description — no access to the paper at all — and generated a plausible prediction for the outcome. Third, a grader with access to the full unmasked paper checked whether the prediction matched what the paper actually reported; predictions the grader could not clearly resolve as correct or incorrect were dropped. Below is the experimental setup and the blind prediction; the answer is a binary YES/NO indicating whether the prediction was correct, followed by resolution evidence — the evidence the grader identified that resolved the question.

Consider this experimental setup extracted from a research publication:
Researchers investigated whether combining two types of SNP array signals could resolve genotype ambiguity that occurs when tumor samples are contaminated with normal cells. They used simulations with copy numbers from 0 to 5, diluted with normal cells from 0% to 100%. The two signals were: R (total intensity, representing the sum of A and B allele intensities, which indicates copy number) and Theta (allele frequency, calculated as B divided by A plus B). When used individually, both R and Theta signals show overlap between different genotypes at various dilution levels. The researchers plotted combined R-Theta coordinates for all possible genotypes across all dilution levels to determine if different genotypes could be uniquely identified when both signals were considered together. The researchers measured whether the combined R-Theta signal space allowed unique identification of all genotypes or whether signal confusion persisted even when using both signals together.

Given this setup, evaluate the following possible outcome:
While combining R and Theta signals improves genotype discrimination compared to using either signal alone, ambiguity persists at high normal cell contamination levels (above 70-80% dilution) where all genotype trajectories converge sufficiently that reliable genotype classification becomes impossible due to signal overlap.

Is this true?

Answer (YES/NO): NO